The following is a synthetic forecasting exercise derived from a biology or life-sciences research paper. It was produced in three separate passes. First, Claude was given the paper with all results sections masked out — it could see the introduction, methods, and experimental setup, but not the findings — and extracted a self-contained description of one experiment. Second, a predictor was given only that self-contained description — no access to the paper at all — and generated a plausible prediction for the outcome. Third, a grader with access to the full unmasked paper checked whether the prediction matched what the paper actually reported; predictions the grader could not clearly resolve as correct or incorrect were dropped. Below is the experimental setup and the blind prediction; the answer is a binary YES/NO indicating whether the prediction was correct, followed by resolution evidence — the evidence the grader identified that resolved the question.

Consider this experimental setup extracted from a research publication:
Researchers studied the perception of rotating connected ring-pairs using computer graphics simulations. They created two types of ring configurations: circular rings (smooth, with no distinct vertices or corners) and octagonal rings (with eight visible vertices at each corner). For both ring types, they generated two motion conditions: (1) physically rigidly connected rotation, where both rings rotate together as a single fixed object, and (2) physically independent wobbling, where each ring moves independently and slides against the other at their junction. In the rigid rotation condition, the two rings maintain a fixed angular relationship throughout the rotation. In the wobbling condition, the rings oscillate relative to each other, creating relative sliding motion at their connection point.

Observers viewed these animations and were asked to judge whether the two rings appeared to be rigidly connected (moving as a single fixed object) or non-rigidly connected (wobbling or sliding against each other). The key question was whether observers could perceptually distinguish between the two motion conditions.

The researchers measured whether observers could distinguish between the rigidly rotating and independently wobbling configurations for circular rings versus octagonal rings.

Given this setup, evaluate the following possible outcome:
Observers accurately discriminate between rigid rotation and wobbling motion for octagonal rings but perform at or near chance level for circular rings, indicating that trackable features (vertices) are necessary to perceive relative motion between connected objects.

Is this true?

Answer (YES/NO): YES